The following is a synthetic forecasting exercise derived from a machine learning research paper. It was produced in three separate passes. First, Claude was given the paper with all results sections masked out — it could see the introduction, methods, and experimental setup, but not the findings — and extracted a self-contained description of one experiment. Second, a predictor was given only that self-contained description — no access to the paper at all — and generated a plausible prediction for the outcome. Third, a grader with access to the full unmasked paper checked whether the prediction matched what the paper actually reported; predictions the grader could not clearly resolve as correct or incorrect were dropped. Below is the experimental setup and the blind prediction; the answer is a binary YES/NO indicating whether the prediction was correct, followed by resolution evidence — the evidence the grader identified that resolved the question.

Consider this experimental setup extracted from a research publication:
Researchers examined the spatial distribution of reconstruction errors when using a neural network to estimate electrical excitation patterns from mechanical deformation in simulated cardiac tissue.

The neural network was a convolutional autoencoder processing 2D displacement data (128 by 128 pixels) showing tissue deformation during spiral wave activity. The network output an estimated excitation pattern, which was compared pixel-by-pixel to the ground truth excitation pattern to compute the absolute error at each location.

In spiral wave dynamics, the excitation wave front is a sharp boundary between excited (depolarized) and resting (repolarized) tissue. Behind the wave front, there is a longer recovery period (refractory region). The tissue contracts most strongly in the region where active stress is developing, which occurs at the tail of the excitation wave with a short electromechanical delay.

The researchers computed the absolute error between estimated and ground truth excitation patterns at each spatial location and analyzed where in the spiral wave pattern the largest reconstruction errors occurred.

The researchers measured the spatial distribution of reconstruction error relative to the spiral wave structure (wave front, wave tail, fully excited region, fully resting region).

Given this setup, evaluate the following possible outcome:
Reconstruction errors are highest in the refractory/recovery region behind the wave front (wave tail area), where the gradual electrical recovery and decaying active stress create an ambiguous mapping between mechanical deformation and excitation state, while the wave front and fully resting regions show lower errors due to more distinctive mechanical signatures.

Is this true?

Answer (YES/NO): NO